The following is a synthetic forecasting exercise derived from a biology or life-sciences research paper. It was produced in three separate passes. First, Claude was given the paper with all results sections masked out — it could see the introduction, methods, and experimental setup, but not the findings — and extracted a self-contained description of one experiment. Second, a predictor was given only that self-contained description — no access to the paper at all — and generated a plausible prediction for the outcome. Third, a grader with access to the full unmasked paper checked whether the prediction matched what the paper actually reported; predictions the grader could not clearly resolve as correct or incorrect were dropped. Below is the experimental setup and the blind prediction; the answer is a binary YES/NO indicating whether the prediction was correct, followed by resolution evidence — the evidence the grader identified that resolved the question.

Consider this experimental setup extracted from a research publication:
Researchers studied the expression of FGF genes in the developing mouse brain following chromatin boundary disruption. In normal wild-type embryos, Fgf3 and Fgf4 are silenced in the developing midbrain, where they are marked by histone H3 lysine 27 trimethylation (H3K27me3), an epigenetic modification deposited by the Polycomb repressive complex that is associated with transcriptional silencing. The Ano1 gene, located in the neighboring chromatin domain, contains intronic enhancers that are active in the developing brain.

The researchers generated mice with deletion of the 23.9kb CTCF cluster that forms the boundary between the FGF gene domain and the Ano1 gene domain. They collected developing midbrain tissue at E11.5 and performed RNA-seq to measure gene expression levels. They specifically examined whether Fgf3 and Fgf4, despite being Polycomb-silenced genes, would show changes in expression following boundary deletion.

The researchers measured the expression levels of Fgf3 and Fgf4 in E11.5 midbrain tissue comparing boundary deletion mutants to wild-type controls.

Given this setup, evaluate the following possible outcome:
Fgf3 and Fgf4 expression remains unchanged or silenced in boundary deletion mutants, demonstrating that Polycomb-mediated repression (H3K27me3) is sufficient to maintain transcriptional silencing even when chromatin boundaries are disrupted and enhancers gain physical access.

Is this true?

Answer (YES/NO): NO